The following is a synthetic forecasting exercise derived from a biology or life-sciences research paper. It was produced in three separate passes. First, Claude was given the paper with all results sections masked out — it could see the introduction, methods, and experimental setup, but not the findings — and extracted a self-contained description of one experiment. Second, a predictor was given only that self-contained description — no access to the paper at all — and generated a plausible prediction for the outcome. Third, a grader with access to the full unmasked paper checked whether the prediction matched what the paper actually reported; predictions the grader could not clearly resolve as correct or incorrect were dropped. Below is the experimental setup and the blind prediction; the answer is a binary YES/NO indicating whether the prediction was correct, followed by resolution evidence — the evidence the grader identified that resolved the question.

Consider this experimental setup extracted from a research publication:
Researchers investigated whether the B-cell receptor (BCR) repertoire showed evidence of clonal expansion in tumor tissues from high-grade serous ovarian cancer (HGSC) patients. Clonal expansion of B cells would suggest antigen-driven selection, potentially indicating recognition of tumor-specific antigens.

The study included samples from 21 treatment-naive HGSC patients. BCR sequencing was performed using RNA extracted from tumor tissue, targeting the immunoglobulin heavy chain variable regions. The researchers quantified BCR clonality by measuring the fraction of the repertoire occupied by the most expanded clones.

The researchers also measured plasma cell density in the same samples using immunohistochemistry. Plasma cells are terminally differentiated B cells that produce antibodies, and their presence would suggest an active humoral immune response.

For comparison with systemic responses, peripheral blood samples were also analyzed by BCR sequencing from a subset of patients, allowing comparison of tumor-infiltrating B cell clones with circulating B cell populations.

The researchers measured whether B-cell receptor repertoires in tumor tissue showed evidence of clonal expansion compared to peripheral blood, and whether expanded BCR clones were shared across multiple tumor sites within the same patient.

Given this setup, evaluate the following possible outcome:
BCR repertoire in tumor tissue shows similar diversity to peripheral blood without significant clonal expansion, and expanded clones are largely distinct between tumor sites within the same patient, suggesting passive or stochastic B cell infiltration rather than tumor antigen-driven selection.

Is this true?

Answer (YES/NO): NO